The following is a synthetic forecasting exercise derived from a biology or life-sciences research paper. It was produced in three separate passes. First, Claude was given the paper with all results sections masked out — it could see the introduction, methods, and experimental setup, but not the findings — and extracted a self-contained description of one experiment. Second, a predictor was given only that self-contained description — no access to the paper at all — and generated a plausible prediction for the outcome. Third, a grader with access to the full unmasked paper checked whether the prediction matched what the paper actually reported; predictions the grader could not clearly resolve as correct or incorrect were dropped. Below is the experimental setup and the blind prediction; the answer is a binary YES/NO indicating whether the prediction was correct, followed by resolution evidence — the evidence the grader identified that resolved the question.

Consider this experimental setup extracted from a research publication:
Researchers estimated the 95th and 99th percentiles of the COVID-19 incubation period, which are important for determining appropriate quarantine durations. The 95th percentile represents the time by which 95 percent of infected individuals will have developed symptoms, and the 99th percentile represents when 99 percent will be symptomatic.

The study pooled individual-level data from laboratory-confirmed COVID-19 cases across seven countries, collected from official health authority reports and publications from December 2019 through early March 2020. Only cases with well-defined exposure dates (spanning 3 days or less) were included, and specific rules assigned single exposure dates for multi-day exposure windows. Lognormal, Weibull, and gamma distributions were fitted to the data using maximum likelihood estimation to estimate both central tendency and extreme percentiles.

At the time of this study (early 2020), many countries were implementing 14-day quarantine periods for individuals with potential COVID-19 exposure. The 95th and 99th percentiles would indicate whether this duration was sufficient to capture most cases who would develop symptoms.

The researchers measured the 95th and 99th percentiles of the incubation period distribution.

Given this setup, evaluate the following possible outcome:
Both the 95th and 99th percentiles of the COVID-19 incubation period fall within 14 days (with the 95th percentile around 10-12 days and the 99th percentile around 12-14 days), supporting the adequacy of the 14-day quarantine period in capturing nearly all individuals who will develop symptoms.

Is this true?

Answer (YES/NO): NO